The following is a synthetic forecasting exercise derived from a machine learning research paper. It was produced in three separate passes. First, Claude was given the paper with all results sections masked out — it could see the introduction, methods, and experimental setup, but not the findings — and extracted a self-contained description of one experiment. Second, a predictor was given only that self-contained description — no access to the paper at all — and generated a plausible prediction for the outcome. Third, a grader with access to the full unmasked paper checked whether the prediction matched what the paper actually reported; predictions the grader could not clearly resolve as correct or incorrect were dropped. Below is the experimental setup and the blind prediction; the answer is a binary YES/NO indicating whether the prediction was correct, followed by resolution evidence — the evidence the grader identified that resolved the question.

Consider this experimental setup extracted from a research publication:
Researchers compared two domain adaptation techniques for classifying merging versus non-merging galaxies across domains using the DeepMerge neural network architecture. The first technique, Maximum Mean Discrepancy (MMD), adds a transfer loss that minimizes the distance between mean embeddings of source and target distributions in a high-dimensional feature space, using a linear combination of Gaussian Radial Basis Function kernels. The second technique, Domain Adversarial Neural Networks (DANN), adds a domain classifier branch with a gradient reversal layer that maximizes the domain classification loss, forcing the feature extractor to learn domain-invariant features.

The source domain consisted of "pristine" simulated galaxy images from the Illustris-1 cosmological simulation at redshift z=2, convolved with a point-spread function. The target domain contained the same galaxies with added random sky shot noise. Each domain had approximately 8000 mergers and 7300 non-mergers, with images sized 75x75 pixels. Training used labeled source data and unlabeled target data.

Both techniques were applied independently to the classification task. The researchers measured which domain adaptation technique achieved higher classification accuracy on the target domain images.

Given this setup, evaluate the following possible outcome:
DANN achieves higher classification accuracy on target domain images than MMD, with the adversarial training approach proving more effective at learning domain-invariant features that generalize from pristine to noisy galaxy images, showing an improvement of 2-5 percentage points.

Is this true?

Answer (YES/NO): YES